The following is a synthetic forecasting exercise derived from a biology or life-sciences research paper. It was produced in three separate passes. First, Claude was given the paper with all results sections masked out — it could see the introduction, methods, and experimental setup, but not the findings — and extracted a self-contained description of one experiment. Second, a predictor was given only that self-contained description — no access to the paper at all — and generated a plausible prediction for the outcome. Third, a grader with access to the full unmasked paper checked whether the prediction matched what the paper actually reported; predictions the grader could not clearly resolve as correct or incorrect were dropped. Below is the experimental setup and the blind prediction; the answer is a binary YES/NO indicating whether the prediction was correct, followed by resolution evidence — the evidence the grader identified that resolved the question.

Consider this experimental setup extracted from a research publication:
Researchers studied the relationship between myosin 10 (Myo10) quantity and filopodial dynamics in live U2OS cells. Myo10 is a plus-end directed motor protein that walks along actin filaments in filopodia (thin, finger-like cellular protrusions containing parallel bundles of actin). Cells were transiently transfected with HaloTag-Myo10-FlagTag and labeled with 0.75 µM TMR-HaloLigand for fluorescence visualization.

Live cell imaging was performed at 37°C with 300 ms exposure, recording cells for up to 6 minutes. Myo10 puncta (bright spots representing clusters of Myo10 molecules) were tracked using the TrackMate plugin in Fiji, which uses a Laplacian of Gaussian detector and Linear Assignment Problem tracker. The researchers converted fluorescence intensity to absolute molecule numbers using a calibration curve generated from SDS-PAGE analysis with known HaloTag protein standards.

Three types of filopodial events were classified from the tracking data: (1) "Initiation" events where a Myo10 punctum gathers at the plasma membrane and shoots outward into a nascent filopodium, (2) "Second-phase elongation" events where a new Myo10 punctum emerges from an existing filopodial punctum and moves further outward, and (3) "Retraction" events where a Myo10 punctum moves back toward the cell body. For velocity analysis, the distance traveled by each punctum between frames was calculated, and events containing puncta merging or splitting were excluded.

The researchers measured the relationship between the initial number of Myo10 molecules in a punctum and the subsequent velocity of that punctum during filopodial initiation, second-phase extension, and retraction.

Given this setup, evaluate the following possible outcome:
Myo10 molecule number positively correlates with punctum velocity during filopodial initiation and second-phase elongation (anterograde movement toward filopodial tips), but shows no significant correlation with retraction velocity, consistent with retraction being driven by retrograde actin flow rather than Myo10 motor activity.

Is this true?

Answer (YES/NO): NO